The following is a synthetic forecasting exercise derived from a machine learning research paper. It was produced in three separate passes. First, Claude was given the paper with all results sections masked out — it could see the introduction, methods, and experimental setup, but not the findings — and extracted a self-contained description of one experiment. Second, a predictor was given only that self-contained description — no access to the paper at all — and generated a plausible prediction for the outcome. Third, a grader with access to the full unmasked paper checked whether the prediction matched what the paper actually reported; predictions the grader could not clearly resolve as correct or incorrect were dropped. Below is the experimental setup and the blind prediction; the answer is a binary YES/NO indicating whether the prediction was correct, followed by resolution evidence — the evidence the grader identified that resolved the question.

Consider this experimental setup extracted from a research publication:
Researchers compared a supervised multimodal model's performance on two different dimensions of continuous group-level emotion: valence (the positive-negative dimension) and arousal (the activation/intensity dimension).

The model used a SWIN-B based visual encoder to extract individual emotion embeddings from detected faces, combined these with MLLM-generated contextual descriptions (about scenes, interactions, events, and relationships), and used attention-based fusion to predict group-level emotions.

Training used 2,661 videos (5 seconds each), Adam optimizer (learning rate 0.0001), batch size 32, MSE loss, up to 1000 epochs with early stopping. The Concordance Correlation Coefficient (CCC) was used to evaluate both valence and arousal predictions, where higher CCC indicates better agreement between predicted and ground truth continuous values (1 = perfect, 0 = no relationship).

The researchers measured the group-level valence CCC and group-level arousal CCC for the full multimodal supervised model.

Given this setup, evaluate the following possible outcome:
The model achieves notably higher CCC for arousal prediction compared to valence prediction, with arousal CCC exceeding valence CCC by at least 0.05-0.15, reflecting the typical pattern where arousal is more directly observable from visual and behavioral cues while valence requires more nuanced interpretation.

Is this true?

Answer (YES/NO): YES